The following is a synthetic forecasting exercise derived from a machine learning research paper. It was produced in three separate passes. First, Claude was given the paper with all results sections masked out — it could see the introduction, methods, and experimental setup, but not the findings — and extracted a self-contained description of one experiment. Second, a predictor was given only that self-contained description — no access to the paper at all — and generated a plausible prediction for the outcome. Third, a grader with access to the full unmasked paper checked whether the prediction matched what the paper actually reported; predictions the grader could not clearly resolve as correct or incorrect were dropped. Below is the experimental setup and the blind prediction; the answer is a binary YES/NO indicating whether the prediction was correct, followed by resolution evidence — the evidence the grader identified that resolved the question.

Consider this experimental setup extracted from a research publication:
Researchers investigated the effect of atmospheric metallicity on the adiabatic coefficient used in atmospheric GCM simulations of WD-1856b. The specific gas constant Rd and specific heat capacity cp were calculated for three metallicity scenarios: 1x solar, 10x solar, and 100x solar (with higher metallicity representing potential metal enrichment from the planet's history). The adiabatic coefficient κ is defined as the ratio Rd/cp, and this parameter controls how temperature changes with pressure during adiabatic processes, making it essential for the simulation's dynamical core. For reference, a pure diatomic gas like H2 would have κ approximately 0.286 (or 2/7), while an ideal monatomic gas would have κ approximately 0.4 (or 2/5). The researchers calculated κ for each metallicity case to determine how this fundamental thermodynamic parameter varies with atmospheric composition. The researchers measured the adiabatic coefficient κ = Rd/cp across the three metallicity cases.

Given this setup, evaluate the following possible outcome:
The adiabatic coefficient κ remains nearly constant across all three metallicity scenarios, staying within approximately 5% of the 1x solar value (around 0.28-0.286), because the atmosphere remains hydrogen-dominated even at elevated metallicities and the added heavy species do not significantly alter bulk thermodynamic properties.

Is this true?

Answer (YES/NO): NO